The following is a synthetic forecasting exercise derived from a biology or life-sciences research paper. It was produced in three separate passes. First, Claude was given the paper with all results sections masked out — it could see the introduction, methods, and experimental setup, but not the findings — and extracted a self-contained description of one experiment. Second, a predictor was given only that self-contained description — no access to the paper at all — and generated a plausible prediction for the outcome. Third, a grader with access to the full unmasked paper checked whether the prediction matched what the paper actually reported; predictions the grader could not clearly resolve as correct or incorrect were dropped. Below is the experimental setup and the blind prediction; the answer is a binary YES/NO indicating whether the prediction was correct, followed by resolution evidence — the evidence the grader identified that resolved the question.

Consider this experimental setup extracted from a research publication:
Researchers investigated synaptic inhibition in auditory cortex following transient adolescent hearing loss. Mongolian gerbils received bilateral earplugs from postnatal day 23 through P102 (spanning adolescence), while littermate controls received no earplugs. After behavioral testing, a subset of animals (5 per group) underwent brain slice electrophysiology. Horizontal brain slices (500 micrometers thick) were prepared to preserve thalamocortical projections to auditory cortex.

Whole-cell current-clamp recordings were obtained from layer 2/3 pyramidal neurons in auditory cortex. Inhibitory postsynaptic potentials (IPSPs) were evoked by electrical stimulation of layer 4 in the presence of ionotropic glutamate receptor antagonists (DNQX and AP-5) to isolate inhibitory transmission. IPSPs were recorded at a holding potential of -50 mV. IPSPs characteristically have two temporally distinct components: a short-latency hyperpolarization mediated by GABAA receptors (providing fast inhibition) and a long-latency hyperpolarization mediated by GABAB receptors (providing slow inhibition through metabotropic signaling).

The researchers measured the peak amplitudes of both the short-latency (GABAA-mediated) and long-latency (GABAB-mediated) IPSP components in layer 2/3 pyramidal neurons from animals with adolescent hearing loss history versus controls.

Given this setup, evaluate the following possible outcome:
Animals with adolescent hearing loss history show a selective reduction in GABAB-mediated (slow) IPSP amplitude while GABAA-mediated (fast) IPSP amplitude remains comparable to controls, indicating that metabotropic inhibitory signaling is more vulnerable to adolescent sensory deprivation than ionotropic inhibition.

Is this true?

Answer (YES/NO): NO